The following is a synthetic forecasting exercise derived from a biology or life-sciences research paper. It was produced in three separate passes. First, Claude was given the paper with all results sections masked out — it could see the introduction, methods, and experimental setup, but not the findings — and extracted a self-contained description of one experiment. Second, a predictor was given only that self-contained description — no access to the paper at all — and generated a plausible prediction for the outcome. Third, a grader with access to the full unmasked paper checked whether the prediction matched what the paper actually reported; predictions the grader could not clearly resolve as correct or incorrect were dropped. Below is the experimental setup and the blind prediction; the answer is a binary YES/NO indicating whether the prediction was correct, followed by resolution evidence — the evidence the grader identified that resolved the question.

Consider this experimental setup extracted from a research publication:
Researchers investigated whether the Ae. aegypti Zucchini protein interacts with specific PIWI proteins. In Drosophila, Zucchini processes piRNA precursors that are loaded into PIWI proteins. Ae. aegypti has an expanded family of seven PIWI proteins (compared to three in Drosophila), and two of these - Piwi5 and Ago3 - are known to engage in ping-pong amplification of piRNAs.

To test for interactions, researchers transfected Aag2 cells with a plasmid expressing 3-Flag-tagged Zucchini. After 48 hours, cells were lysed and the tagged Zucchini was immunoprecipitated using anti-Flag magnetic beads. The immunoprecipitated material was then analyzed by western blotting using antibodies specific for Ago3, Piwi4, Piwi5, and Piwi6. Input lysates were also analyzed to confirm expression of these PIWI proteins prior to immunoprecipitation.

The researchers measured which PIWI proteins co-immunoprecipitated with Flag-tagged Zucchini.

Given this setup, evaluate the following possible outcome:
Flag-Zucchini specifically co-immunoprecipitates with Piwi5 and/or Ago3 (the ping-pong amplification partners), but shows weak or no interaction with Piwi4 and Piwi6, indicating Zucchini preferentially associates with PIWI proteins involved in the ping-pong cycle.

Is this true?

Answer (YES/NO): NO